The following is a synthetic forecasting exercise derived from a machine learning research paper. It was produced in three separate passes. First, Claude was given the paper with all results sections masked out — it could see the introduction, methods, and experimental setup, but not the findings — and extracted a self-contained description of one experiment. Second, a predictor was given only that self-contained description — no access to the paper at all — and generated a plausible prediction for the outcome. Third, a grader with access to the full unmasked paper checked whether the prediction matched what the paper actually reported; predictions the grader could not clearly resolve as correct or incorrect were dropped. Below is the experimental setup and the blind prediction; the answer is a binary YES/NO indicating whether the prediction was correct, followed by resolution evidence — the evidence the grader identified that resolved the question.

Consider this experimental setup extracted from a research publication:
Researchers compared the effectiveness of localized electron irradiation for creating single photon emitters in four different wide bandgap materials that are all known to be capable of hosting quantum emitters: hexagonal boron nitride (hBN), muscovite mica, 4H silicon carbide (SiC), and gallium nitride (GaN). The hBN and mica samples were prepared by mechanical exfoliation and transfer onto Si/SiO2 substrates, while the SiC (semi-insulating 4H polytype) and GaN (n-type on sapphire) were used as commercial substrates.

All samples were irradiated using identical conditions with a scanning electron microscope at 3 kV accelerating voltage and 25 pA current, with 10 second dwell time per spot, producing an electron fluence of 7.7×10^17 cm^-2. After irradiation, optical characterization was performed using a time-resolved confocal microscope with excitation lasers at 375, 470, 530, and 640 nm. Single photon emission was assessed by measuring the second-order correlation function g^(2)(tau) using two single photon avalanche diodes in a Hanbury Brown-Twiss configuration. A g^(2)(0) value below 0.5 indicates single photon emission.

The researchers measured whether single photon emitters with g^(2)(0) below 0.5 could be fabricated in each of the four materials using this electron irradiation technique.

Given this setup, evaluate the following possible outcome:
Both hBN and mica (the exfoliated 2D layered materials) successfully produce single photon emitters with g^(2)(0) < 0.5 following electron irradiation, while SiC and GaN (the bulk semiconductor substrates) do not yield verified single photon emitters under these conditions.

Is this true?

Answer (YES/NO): NO